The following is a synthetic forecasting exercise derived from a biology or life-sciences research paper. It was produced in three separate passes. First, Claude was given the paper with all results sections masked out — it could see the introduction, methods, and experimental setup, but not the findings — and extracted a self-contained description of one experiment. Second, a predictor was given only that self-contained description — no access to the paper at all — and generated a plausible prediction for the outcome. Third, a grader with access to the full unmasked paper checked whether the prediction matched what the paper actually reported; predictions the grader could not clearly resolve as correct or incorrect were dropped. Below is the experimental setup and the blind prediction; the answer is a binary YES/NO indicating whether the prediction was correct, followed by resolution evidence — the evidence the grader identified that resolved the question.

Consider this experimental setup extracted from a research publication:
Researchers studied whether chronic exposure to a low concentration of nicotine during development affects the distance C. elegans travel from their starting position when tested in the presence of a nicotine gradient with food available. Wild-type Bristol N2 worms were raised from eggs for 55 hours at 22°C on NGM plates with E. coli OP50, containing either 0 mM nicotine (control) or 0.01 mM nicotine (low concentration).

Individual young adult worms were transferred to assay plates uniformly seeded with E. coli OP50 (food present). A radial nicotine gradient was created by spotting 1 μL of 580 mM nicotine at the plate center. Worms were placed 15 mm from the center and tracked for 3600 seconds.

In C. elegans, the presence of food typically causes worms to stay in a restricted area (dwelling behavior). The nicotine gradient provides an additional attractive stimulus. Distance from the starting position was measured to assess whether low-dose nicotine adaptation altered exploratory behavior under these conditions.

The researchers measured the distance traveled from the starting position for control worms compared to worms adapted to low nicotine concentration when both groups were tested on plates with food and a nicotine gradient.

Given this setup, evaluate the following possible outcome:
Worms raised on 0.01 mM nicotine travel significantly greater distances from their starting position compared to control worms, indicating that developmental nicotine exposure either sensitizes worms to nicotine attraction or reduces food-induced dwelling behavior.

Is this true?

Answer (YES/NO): NO